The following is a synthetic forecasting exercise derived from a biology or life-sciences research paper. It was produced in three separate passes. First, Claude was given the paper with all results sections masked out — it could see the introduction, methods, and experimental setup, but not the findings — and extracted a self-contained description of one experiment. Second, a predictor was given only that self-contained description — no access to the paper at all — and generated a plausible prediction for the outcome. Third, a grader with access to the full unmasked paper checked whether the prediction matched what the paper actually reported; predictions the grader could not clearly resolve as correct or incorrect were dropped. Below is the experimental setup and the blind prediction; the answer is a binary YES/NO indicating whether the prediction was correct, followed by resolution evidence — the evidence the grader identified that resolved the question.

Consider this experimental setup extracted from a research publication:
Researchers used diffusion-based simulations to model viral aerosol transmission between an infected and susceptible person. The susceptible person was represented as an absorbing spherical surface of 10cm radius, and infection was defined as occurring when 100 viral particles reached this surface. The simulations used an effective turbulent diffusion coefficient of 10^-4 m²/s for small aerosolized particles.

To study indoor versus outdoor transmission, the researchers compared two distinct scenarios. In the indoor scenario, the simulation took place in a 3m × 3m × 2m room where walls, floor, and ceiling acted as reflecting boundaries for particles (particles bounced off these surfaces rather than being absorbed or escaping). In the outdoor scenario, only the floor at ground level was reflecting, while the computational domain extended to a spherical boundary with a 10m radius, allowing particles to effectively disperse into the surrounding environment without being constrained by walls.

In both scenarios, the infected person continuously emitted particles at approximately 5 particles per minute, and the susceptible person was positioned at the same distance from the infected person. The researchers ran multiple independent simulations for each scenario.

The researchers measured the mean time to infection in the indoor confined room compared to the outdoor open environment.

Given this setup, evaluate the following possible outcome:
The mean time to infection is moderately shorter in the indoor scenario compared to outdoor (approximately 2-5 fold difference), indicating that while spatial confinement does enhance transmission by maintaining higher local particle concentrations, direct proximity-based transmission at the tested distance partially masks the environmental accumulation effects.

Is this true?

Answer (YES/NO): NO